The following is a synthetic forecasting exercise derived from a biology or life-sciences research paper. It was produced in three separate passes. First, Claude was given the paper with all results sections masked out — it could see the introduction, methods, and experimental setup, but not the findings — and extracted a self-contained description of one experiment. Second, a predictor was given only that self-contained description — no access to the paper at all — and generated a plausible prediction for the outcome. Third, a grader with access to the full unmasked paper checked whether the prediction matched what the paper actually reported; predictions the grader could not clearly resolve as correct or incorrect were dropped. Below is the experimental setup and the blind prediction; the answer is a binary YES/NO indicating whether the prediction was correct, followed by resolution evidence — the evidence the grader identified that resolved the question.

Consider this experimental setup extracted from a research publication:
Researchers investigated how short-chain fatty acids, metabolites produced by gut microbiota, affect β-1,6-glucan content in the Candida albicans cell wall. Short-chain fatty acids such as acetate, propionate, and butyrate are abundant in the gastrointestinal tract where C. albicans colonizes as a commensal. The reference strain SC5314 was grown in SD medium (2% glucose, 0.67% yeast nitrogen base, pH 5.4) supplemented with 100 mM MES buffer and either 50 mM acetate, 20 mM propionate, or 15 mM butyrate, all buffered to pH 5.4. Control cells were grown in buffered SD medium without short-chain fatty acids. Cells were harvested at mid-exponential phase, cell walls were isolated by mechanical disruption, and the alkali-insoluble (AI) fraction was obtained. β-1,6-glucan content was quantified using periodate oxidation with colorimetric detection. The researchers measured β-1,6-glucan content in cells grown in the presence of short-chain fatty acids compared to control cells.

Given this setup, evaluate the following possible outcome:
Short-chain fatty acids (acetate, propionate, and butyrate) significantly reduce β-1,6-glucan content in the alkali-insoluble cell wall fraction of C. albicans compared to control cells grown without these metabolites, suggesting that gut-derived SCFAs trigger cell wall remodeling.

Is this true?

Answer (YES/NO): NO